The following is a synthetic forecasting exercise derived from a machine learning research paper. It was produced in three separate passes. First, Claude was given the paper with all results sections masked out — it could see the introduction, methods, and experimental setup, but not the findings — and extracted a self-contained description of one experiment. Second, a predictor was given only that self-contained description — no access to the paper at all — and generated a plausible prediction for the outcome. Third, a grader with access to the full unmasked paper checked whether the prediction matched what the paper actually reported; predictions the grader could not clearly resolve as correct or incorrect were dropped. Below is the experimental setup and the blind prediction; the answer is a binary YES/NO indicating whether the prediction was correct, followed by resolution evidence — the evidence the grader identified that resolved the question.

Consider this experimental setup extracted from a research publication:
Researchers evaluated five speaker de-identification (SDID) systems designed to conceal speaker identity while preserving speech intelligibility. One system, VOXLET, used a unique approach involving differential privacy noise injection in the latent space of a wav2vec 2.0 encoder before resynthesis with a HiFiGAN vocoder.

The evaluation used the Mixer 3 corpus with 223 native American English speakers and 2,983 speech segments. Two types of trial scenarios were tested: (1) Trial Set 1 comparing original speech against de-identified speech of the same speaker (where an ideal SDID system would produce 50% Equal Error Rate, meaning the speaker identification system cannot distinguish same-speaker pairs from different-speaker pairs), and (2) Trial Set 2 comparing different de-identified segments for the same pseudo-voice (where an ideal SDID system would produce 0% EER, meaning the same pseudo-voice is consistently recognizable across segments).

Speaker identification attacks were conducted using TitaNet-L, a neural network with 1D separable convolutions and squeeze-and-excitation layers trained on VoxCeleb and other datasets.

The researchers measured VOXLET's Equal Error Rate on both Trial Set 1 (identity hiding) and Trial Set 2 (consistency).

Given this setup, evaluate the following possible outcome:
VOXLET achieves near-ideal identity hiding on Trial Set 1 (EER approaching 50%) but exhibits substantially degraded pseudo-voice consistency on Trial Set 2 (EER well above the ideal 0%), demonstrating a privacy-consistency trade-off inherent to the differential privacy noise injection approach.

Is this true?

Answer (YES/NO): NO